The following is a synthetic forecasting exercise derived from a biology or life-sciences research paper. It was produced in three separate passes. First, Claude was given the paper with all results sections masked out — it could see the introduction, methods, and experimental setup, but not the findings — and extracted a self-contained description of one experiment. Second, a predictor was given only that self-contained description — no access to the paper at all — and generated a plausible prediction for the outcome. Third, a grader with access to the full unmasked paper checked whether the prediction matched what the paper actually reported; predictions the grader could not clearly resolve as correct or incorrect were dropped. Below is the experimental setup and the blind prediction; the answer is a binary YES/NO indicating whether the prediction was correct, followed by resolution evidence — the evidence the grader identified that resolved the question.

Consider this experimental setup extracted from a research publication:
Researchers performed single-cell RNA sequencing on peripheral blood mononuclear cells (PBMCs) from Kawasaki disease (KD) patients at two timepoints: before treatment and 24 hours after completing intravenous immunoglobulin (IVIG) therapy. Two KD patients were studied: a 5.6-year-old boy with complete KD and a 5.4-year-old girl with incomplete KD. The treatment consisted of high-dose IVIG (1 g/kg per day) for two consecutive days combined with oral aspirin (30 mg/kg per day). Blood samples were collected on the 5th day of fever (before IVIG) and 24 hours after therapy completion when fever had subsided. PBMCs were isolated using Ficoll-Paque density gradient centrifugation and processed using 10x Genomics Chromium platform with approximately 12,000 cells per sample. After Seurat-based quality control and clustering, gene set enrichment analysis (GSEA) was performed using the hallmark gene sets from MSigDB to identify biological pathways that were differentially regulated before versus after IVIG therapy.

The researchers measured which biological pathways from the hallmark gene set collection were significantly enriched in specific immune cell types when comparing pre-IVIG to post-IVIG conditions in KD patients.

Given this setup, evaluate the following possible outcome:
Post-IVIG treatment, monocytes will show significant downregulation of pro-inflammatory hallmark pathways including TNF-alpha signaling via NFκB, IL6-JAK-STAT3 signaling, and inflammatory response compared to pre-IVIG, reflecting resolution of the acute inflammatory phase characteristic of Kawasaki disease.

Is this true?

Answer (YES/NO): NO